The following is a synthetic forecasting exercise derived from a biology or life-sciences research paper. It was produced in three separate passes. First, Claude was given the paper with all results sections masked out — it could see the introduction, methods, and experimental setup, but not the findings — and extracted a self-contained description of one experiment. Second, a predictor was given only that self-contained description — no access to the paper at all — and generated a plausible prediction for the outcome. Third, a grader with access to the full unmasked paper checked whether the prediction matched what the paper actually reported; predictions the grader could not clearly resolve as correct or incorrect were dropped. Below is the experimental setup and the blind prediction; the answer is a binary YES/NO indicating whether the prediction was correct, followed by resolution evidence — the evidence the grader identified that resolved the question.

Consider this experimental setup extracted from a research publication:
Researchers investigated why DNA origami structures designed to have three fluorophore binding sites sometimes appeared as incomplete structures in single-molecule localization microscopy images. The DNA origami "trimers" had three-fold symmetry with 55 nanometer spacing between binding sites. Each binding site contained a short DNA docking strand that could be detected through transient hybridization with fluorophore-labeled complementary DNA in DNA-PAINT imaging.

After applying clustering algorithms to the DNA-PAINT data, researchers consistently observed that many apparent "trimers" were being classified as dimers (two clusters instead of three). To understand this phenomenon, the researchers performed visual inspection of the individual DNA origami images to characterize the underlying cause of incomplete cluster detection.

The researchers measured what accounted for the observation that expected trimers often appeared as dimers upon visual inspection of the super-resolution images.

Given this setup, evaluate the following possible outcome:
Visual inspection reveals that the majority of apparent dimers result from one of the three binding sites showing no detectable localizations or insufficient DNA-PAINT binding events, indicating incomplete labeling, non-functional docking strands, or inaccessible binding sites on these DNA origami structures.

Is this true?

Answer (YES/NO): YES